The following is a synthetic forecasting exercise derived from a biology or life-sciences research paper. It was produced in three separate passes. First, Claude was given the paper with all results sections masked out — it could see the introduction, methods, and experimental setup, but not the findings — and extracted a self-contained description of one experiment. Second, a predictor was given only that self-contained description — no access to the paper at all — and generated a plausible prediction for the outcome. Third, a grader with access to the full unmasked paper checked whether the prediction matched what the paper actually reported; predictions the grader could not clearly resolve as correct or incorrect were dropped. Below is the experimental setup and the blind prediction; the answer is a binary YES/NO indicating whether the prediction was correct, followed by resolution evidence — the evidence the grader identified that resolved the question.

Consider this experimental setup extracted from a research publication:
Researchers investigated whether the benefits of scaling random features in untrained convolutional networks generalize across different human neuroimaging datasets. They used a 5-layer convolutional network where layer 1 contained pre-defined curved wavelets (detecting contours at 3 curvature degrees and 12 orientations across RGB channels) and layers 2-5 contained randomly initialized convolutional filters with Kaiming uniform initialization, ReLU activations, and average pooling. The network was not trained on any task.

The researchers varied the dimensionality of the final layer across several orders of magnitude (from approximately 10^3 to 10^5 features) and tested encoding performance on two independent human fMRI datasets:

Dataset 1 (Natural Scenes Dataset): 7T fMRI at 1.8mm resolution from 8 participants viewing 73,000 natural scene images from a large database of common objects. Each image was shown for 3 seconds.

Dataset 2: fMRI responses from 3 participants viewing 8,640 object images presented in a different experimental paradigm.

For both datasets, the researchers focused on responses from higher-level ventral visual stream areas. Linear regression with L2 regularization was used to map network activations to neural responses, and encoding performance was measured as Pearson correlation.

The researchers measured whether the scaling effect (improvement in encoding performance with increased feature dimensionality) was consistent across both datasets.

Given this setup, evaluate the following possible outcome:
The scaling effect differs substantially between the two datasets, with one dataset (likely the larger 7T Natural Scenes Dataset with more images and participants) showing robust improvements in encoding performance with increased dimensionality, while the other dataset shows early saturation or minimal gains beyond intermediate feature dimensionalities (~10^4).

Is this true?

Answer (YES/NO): NO